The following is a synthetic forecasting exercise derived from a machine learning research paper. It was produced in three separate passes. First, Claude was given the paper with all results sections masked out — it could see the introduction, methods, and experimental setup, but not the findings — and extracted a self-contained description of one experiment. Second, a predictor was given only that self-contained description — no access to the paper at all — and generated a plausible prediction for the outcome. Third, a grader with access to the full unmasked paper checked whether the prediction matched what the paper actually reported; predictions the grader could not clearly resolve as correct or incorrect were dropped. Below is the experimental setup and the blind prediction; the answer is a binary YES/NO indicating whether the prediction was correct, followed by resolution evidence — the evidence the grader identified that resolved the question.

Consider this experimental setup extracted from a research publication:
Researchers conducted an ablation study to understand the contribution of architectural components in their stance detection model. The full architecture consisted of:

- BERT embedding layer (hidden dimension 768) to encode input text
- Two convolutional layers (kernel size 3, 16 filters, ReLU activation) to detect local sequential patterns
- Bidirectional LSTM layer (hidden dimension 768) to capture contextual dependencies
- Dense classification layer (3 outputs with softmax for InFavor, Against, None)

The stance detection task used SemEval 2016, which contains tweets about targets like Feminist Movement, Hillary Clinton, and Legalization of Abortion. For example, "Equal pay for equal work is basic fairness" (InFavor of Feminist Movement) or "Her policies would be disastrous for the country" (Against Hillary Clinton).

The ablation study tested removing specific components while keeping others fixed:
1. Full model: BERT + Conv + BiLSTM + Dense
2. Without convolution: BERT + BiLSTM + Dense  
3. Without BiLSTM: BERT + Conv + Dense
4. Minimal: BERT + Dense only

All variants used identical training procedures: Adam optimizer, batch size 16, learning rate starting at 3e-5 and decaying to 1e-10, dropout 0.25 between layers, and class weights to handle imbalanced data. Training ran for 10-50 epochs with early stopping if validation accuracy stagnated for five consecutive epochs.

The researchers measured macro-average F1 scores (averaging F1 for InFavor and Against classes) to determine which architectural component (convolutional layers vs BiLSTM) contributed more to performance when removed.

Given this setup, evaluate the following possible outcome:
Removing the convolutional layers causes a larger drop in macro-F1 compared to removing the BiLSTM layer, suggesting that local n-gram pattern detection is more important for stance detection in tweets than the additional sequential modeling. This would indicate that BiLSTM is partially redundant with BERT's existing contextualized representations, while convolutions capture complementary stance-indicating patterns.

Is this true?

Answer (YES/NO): YES